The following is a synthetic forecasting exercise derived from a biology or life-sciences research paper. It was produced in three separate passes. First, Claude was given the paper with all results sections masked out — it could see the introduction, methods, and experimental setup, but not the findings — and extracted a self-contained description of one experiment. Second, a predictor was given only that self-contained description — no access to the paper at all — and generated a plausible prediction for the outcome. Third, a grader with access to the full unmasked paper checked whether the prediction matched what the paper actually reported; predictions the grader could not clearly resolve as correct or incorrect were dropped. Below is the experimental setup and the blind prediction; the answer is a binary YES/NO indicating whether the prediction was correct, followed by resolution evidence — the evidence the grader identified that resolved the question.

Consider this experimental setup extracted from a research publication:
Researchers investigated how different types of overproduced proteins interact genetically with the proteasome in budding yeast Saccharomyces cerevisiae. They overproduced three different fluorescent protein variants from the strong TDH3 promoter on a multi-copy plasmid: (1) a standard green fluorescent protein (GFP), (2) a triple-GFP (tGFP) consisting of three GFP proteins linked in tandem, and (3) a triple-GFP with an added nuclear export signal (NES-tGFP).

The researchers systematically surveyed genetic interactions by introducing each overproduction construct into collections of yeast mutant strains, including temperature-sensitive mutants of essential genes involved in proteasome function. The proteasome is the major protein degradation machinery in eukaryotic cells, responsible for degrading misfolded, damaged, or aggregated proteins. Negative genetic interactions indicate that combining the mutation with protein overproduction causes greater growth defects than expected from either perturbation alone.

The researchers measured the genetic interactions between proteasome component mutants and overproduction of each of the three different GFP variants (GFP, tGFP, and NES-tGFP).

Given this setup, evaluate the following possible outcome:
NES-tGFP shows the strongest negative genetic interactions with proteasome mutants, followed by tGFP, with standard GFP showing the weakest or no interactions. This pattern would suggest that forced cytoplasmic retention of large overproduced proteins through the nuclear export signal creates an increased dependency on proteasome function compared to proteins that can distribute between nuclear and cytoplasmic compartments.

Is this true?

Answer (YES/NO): NO